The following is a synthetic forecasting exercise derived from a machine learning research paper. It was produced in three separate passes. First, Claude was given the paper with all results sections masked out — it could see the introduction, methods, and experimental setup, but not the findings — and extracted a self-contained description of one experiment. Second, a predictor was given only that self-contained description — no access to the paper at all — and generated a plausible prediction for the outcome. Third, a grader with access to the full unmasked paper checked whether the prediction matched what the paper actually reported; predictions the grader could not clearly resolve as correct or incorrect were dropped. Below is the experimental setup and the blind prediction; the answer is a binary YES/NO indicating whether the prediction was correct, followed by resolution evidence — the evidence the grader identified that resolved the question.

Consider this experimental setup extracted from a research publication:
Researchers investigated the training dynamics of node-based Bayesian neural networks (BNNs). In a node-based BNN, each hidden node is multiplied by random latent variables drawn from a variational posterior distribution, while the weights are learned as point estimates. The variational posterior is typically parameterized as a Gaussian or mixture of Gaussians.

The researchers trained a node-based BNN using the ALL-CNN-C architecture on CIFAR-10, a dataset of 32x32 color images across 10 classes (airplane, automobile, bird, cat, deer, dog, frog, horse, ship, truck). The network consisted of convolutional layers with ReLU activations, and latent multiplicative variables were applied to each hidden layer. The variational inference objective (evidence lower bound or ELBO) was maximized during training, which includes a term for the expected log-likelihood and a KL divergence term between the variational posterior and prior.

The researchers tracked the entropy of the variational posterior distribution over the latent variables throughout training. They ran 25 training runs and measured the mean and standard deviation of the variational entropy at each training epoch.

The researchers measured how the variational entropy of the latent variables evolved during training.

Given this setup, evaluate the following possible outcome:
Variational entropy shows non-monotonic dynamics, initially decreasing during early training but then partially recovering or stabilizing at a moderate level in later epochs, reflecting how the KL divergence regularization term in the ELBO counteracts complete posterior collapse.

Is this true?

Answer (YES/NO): NO